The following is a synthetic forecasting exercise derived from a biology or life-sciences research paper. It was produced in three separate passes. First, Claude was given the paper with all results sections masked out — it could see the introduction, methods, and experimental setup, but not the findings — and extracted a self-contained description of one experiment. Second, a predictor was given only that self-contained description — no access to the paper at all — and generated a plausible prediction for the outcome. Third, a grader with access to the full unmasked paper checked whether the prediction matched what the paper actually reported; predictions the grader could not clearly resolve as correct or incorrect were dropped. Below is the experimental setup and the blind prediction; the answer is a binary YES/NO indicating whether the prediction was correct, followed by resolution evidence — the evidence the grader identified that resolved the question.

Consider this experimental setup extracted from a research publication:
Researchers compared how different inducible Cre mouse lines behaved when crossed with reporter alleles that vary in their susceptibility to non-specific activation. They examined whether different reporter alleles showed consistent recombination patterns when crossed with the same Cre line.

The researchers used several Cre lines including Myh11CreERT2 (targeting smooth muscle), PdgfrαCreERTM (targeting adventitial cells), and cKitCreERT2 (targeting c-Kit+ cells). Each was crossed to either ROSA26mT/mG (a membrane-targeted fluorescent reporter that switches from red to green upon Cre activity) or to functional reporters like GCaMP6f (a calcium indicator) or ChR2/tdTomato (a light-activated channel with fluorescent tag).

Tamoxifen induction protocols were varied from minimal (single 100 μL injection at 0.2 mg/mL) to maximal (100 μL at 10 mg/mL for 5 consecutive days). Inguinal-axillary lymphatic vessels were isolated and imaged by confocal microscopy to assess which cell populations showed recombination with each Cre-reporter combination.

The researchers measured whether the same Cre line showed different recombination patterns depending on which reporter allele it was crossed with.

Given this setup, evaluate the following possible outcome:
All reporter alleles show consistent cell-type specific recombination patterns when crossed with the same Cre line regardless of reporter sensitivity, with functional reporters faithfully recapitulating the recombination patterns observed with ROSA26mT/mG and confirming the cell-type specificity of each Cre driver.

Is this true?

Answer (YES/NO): NO